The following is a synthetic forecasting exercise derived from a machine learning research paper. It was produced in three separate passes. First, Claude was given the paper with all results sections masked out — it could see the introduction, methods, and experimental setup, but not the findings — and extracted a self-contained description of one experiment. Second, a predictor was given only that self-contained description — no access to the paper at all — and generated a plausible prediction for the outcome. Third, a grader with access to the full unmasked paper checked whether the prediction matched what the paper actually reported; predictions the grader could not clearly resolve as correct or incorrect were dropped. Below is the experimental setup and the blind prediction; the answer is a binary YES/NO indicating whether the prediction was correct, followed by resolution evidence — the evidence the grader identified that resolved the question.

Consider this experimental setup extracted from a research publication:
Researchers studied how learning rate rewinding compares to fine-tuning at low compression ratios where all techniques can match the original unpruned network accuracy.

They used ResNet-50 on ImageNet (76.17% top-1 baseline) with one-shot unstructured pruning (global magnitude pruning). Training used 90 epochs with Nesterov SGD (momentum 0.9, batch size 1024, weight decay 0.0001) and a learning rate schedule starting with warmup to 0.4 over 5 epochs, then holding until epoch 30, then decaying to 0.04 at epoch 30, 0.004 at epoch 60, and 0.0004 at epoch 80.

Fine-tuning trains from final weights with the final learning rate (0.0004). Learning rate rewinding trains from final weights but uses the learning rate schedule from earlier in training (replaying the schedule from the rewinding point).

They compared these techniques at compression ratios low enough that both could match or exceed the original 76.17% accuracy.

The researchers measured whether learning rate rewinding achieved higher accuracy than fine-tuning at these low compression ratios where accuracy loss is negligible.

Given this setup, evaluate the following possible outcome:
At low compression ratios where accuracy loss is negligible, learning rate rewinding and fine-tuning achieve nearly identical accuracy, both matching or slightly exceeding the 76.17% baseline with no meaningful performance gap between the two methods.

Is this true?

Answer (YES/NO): NO